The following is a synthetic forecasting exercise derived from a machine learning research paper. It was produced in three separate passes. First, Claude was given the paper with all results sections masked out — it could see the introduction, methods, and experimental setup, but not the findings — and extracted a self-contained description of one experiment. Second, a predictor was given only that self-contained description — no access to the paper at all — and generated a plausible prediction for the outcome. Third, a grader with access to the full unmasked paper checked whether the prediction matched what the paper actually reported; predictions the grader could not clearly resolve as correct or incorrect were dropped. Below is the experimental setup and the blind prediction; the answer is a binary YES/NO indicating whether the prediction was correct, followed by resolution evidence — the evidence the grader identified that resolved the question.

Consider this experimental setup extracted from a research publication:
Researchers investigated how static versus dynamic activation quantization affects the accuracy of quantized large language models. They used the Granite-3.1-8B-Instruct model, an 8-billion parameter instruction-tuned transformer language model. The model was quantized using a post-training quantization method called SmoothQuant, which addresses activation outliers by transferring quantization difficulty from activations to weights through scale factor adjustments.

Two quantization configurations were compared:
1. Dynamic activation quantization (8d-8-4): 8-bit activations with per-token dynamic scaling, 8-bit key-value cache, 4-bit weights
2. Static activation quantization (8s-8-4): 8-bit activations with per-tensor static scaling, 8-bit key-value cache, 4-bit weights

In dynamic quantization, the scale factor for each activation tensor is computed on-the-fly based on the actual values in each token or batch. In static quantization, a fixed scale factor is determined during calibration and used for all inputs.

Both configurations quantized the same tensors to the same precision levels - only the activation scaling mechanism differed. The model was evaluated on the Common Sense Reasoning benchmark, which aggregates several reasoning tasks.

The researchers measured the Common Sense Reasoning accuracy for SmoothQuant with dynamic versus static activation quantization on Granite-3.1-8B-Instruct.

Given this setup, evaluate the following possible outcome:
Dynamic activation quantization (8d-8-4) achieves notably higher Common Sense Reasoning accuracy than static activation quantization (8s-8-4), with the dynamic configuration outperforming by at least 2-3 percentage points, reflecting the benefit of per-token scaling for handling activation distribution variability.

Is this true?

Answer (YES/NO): YES